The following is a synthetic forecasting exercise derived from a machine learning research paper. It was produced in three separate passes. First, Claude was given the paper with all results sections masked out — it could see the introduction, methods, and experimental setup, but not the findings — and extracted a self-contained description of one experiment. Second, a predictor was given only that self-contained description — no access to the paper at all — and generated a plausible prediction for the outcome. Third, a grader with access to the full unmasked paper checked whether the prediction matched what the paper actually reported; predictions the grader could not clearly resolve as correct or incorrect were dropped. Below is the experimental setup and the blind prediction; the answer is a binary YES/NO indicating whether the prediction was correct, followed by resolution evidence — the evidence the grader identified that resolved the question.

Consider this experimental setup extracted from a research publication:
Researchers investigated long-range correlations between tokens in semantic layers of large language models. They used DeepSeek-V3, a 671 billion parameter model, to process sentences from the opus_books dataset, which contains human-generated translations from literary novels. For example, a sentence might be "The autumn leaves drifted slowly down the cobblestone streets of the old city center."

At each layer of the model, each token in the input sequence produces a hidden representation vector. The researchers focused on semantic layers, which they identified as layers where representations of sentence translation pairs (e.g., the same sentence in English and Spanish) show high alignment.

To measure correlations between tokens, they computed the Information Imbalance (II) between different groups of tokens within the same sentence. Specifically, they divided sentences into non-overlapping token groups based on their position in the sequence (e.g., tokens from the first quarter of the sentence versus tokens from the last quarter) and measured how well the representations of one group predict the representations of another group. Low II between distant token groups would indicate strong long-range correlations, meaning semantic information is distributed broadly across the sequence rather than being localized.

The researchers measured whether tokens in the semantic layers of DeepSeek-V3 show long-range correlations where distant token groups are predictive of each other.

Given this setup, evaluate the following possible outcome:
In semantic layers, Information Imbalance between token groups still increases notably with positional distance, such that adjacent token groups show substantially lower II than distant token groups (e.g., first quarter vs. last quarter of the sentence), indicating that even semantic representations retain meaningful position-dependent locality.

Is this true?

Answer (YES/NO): NO